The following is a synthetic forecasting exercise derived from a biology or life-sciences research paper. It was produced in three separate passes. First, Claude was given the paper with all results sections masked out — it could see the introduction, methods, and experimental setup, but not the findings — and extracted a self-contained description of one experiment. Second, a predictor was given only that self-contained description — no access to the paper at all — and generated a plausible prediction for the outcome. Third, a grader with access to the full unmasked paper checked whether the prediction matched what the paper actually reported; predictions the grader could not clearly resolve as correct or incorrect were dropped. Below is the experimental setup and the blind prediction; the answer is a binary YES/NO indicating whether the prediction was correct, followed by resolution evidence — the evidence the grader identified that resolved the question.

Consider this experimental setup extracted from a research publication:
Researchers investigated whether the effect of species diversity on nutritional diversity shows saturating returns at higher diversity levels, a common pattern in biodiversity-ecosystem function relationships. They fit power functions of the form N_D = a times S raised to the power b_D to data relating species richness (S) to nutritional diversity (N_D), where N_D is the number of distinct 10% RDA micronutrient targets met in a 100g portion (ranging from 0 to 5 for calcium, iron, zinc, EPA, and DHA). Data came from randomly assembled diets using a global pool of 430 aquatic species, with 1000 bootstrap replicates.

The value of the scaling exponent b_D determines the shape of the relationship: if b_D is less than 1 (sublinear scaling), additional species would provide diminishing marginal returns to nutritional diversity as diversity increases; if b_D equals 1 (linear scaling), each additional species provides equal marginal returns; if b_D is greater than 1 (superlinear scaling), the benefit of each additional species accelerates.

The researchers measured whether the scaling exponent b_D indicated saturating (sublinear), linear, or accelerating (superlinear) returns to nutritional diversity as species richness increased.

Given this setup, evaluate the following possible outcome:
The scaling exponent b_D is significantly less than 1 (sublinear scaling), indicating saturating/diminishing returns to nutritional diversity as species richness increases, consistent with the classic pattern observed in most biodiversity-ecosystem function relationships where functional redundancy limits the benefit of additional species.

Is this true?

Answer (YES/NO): YES